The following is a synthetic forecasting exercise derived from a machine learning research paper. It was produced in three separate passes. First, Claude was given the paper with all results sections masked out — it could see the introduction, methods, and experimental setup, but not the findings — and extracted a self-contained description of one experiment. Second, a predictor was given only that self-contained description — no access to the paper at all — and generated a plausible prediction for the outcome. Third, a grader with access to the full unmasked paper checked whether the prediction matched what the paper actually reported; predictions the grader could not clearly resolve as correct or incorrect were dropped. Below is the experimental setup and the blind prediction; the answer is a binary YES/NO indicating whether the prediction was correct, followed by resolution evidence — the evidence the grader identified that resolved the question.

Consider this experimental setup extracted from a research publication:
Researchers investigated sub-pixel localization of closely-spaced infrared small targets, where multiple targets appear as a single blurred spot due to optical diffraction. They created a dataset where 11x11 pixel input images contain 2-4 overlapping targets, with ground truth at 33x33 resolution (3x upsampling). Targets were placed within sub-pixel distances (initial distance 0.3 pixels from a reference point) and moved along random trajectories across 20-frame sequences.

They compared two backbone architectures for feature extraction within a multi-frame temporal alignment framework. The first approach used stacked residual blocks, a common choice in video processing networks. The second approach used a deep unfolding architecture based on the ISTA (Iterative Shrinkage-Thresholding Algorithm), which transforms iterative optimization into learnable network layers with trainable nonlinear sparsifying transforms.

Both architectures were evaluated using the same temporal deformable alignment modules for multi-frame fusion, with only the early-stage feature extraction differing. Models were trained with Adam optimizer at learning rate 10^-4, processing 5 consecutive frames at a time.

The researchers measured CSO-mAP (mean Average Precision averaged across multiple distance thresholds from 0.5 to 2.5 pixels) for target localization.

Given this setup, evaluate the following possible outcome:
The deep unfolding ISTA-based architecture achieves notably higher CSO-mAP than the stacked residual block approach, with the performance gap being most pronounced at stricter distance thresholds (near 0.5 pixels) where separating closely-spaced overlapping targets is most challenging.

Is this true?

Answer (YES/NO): YES